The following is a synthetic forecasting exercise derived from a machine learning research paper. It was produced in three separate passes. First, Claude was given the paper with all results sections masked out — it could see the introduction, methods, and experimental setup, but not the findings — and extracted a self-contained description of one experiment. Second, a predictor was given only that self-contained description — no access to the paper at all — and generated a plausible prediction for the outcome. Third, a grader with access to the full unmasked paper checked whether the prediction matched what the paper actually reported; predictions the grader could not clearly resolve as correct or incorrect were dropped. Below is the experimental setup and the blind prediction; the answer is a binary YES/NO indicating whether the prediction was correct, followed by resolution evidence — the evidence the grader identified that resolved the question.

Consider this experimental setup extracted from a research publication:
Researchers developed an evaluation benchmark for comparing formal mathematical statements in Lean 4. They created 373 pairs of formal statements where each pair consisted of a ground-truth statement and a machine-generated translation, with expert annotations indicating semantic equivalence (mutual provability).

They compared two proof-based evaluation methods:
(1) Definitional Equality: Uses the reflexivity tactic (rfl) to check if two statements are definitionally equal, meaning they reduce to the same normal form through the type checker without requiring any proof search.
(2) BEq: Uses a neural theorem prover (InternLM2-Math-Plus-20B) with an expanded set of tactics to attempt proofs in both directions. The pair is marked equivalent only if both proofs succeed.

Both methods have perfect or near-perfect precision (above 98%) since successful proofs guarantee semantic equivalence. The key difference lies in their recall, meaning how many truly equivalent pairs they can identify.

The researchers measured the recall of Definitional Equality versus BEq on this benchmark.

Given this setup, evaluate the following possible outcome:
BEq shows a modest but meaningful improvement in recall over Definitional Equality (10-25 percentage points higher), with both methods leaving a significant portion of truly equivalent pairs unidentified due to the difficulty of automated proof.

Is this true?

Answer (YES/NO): YES